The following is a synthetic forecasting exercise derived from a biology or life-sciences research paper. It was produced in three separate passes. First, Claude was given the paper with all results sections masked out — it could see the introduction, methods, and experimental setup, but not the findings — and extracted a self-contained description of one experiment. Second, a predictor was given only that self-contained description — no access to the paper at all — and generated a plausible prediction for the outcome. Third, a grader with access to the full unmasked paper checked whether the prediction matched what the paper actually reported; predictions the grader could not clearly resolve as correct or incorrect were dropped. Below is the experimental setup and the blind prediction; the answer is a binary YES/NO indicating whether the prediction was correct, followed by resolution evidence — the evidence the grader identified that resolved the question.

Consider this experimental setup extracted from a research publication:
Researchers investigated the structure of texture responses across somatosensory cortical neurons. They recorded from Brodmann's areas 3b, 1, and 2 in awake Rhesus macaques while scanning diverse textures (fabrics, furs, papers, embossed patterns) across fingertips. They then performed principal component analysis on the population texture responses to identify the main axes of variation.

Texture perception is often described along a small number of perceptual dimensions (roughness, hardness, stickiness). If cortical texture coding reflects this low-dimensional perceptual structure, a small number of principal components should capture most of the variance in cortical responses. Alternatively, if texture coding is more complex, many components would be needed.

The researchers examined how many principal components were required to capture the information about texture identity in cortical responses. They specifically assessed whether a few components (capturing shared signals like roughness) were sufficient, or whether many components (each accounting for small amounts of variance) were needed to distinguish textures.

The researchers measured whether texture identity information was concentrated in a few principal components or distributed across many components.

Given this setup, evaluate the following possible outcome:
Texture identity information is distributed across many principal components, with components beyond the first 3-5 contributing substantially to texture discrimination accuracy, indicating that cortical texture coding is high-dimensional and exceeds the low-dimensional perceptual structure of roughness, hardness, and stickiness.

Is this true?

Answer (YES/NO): YES